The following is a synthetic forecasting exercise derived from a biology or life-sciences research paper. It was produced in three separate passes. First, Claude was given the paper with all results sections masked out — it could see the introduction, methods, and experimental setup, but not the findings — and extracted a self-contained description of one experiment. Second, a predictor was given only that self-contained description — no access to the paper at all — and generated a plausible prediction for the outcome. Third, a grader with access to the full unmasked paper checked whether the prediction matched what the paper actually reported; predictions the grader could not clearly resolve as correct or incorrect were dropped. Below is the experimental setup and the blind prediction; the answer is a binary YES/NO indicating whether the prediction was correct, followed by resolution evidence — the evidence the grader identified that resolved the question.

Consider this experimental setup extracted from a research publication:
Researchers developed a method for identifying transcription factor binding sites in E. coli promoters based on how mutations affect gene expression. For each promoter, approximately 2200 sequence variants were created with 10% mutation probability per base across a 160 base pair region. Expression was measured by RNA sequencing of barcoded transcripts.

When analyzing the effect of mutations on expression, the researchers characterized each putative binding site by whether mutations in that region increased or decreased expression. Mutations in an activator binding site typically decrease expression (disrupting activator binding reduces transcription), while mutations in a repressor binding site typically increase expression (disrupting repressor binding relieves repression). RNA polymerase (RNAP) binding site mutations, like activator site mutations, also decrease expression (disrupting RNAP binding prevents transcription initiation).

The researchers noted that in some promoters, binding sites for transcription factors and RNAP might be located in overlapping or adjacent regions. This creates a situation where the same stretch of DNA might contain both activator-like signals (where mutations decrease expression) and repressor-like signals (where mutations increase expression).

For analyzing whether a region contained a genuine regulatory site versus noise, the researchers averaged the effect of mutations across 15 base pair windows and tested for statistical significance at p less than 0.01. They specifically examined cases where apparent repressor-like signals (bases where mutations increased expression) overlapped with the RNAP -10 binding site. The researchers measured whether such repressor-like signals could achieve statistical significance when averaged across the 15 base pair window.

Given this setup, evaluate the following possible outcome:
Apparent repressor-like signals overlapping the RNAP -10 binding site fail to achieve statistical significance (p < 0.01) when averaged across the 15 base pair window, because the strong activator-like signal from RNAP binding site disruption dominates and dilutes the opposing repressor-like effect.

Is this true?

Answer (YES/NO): YES